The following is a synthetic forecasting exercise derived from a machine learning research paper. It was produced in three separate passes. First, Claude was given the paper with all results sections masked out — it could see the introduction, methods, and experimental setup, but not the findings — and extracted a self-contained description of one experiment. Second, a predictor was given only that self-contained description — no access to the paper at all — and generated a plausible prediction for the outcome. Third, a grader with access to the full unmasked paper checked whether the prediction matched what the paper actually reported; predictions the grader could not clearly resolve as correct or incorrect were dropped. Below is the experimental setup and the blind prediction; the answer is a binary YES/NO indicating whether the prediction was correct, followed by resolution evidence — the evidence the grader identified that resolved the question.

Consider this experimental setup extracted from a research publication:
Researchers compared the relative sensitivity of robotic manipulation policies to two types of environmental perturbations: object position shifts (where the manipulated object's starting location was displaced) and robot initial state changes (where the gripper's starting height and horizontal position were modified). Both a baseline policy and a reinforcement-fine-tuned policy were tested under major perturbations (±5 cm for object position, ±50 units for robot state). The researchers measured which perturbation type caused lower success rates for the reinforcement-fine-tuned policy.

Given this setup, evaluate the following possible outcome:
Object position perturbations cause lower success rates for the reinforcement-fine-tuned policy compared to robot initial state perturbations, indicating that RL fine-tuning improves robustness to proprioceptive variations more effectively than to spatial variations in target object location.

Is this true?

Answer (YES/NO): YES